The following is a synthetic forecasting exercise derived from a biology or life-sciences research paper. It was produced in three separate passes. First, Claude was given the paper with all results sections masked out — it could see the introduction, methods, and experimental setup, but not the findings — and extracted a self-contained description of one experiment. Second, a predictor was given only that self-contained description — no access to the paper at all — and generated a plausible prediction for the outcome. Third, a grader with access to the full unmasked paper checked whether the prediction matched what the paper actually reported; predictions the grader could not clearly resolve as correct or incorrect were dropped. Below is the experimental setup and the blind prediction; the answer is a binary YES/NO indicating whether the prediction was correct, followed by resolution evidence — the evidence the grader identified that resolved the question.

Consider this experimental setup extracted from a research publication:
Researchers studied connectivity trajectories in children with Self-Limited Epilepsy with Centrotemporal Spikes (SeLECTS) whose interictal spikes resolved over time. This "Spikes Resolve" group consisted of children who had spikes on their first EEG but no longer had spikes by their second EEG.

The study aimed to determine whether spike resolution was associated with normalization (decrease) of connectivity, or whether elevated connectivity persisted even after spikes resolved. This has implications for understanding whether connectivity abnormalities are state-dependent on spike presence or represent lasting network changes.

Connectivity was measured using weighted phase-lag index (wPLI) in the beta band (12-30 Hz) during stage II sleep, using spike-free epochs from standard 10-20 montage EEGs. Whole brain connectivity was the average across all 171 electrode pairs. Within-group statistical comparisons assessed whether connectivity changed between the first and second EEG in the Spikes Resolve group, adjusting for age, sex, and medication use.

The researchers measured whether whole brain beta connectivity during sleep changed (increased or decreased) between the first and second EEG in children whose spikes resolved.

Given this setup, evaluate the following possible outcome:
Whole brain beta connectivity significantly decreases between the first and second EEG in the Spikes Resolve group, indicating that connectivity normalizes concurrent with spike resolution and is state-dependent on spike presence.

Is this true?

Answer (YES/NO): NO